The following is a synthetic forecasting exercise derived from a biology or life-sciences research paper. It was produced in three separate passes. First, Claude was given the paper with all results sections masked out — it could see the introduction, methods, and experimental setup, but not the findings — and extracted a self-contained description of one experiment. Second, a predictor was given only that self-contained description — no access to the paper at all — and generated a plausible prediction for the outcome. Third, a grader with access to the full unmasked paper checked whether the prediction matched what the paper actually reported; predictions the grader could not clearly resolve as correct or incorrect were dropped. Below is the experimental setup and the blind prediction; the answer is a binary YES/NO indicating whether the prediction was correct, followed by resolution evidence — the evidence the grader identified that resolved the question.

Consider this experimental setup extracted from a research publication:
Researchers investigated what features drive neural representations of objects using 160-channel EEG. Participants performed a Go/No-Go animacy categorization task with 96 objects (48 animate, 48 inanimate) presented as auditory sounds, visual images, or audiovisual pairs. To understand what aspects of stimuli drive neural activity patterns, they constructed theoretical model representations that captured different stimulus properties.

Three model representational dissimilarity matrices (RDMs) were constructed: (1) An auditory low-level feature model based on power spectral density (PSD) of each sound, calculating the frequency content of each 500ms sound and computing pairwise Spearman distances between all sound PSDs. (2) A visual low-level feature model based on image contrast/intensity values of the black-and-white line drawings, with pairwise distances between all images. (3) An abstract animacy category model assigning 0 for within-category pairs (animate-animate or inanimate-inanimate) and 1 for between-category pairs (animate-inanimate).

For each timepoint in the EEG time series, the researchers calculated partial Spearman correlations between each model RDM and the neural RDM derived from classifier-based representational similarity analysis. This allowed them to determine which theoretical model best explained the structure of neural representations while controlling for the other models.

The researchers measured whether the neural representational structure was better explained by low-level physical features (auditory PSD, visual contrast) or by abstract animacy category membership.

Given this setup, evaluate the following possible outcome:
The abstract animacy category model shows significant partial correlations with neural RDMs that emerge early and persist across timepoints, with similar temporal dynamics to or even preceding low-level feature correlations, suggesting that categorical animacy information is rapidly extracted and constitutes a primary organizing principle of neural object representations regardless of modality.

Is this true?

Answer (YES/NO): NO